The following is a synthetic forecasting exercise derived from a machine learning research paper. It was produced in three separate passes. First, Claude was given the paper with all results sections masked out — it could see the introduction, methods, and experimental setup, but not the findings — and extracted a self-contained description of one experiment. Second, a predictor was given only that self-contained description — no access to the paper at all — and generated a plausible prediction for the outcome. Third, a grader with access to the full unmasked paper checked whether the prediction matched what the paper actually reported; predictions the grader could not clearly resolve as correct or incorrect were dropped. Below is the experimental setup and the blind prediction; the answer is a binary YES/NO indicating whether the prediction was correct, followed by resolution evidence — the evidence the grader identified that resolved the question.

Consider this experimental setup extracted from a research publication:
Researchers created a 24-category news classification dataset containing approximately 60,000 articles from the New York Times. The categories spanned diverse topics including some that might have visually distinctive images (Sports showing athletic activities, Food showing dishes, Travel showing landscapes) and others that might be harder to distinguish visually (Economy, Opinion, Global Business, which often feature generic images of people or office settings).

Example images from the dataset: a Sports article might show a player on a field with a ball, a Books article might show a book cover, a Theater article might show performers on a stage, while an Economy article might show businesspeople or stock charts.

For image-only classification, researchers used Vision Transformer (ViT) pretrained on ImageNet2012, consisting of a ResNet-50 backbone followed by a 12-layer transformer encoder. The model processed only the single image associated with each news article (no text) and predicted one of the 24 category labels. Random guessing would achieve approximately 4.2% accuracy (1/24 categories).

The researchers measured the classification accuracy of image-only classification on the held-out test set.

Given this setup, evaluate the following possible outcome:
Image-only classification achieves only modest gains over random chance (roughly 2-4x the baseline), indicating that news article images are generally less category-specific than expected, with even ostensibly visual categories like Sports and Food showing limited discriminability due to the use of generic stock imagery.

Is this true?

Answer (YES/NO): NO